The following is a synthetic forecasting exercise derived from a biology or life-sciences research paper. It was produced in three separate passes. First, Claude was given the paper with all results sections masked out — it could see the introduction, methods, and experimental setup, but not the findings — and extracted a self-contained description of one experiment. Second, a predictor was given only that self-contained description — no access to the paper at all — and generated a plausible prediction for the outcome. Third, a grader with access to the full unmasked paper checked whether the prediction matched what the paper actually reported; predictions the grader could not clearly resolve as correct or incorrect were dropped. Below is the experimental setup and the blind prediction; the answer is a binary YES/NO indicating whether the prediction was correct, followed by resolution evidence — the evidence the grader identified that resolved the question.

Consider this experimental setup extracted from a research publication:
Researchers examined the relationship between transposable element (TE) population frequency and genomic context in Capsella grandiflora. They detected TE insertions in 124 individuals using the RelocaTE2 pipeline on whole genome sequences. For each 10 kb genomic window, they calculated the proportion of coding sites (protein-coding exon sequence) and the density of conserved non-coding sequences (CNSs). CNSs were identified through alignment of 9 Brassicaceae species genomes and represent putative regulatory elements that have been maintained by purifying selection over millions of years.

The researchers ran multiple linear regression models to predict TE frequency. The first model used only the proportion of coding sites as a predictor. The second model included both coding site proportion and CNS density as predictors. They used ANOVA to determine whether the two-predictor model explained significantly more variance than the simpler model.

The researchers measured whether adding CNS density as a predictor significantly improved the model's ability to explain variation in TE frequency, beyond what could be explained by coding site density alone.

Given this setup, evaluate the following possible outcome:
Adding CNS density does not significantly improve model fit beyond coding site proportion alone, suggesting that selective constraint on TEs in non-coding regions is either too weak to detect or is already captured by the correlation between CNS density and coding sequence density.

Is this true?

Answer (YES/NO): NO